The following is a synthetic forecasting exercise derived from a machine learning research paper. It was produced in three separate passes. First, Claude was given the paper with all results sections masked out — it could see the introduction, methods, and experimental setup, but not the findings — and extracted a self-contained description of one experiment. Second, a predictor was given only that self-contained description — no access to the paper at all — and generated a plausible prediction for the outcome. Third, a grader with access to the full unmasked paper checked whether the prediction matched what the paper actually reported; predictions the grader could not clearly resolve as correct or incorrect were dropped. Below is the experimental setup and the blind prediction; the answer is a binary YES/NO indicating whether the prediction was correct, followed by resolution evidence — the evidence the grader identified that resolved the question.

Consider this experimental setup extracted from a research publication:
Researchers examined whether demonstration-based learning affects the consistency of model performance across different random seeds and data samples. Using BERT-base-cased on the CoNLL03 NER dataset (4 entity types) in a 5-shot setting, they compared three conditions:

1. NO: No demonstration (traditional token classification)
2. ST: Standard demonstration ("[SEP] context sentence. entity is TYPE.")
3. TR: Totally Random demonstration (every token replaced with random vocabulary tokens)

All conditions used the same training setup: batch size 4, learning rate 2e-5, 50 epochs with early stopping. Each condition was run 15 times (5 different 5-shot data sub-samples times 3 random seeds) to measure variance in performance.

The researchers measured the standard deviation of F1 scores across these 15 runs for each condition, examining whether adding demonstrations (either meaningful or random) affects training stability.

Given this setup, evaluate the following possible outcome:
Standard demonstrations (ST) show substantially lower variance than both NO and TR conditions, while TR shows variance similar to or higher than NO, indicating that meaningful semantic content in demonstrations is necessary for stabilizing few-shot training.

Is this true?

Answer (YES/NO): NO